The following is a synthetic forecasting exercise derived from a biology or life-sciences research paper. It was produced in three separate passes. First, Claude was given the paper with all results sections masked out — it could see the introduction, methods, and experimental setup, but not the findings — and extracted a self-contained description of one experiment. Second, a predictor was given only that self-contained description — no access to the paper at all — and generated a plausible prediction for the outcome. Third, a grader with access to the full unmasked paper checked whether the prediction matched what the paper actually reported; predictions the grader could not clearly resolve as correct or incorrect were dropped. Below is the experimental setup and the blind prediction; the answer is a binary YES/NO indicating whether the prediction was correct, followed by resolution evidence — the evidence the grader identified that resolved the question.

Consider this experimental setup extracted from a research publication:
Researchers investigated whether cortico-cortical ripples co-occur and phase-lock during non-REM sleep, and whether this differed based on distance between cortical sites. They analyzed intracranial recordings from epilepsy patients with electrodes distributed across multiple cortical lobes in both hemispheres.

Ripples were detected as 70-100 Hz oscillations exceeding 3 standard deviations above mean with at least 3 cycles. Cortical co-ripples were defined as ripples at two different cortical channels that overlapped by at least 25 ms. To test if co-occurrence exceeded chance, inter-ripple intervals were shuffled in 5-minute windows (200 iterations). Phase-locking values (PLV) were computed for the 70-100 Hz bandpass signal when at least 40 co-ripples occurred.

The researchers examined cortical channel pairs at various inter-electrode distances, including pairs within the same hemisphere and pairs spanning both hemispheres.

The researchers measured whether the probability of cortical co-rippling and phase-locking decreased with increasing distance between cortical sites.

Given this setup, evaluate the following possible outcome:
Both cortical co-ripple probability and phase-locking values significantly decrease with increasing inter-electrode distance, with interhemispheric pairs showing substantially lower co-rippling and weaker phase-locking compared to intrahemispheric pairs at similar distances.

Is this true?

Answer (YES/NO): NO